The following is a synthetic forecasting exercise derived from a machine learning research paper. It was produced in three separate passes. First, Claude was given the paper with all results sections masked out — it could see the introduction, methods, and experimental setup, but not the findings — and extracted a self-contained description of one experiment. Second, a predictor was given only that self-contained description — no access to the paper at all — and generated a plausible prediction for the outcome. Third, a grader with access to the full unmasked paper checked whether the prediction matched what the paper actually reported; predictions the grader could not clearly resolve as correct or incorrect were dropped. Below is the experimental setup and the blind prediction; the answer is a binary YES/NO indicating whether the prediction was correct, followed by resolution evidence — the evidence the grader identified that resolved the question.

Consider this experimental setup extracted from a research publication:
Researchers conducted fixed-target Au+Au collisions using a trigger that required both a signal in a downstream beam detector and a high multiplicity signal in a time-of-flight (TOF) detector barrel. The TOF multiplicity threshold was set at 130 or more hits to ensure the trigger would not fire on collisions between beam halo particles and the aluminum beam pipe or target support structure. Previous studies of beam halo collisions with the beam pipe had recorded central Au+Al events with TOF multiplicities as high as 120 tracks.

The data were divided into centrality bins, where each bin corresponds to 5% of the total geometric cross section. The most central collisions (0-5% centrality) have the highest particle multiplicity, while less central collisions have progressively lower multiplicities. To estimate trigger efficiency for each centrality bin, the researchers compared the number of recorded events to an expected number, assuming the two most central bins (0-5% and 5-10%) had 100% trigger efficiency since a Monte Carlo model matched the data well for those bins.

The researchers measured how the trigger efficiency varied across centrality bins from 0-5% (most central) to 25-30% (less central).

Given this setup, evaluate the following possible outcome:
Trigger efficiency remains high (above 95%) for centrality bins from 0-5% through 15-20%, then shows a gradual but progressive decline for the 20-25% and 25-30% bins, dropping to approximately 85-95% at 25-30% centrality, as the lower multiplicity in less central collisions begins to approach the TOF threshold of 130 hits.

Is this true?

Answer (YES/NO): NO